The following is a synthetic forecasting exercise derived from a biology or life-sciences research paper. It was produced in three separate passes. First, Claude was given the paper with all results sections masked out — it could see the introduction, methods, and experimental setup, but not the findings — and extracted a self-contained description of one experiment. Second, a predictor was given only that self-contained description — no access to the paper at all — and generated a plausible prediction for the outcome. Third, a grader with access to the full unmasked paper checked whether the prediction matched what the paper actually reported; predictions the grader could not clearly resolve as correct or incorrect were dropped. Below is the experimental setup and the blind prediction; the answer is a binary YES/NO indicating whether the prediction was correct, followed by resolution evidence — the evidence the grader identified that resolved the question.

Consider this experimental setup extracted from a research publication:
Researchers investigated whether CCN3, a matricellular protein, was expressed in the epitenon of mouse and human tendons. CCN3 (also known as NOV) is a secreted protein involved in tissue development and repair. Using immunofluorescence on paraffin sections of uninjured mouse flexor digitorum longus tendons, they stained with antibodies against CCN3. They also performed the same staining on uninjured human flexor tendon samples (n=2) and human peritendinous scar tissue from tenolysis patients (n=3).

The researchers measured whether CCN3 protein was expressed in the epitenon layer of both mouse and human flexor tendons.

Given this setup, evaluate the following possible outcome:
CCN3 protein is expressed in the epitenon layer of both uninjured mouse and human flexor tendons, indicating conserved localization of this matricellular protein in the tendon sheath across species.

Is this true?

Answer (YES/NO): YES